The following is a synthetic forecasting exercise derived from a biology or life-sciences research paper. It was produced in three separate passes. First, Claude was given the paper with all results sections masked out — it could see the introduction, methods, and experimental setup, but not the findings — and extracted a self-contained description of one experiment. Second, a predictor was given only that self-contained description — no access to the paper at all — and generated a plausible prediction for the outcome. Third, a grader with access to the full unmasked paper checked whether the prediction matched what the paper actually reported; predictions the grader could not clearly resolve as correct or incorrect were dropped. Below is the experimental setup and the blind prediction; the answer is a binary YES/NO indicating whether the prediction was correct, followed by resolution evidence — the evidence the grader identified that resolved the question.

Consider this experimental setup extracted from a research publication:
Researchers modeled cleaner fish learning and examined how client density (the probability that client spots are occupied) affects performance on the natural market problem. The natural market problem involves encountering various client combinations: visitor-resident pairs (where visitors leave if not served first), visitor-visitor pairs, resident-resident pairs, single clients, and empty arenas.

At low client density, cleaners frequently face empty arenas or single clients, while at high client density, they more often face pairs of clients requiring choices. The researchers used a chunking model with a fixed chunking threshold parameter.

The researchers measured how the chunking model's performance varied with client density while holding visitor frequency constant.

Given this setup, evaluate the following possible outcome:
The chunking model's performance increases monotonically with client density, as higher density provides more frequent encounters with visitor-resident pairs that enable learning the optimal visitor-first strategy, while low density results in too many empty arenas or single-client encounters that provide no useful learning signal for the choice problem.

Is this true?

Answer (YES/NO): NO